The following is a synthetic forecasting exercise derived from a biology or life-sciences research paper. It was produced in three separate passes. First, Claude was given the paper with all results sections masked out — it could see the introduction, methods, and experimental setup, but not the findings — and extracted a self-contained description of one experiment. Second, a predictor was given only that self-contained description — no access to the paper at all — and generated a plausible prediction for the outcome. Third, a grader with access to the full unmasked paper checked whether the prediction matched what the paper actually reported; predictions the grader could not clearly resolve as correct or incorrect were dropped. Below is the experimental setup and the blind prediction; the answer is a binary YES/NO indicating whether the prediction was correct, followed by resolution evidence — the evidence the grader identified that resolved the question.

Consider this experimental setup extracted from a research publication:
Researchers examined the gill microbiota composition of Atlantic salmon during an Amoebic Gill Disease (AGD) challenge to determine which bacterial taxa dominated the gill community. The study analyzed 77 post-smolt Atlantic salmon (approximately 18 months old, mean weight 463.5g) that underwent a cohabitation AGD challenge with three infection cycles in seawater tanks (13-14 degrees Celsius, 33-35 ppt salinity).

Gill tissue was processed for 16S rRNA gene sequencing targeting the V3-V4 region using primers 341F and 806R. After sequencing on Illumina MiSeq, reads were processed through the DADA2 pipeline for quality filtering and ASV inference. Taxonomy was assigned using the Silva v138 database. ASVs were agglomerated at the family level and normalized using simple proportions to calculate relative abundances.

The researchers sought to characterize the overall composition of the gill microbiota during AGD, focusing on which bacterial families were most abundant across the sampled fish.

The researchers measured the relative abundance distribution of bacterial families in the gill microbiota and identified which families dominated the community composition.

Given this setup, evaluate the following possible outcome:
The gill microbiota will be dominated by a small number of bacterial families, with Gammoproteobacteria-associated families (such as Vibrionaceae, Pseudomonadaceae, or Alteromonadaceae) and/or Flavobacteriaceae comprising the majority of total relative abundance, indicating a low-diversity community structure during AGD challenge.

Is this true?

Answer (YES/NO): NO